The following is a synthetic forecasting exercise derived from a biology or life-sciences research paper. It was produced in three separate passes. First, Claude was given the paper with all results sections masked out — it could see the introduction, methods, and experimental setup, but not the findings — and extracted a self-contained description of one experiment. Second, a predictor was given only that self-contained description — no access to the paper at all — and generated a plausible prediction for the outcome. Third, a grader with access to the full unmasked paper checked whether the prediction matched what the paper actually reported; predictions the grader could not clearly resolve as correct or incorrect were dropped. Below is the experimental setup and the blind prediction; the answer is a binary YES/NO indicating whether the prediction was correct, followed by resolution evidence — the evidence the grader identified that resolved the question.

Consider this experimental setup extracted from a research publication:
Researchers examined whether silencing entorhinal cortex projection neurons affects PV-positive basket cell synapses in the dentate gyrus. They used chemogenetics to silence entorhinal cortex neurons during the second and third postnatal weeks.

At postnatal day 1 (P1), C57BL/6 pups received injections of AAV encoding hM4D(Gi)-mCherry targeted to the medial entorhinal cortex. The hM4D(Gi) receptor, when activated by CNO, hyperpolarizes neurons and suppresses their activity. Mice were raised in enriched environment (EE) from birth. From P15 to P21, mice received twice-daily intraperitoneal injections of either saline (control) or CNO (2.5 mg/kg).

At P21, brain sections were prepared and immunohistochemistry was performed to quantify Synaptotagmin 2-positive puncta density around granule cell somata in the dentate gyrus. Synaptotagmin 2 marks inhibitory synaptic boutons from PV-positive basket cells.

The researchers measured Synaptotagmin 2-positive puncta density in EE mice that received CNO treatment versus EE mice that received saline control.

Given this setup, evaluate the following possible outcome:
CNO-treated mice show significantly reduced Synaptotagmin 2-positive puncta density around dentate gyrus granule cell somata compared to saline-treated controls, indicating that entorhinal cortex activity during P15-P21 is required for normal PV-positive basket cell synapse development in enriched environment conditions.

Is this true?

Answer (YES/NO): NO